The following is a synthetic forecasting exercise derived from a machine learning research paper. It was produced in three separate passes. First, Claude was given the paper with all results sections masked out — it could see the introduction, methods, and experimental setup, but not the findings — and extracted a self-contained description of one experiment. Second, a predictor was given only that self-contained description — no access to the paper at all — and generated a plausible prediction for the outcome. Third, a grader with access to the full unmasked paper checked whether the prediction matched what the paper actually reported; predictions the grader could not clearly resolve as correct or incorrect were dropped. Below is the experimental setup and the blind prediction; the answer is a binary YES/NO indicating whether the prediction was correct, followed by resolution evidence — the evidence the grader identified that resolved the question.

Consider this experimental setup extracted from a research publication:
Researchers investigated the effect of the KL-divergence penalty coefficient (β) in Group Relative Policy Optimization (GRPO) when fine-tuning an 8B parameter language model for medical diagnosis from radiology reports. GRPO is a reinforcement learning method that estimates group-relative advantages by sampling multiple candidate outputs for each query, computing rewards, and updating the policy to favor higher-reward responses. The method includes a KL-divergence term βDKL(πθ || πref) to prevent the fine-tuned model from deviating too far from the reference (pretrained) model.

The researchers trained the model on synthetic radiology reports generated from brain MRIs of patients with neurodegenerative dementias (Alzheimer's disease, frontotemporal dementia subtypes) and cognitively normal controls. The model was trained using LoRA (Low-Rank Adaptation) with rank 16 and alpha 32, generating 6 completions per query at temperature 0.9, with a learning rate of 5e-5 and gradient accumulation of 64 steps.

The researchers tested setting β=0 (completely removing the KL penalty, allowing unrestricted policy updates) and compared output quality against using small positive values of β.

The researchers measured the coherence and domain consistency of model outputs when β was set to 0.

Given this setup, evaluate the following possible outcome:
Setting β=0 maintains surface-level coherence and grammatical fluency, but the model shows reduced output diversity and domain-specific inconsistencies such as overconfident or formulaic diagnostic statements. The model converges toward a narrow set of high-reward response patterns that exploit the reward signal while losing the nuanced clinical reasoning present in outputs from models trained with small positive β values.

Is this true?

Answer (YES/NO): NO